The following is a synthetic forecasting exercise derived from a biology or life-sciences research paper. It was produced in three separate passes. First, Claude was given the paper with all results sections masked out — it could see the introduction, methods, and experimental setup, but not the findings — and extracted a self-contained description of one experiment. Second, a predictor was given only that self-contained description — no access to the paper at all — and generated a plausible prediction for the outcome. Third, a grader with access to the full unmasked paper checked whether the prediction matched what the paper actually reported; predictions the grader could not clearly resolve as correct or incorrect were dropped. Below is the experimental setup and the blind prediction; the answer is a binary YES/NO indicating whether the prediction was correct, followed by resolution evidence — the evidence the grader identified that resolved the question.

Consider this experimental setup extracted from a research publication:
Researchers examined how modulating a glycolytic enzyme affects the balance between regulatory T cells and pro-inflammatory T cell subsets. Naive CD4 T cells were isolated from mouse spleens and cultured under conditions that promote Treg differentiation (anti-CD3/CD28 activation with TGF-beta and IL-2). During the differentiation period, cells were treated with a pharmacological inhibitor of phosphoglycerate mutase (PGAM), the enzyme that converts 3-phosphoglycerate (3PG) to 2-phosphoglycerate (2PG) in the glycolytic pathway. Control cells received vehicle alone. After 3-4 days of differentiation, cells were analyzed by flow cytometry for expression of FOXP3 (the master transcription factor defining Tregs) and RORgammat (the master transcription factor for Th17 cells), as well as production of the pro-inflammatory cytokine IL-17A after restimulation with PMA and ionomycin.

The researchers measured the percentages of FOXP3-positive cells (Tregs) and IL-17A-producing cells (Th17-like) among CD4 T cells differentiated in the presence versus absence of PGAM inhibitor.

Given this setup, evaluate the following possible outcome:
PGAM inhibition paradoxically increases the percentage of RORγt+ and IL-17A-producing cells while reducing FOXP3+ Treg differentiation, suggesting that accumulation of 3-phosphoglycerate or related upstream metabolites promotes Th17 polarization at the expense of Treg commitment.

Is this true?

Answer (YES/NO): YES